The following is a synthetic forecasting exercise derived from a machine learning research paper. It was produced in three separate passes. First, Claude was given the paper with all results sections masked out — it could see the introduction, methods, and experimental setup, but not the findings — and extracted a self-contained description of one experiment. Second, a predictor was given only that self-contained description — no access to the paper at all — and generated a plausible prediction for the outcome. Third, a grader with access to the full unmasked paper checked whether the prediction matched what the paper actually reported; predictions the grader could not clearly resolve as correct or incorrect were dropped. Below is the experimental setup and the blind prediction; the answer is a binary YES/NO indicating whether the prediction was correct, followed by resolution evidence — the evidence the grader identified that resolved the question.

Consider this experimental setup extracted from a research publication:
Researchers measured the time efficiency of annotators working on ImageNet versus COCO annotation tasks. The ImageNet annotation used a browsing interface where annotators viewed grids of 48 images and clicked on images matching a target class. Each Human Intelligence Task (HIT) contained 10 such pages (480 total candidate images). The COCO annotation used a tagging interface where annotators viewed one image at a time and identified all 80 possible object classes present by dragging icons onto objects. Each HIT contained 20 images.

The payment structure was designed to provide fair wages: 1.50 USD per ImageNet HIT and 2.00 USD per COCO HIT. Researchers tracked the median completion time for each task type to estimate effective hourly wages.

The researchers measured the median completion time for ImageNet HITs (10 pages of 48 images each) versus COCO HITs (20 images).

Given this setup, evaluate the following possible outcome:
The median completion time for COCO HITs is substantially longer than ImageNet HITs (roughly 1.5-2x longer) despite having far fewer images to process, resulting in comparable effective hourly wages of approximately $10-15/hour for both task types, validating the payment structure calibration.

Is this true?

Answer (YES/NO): NO